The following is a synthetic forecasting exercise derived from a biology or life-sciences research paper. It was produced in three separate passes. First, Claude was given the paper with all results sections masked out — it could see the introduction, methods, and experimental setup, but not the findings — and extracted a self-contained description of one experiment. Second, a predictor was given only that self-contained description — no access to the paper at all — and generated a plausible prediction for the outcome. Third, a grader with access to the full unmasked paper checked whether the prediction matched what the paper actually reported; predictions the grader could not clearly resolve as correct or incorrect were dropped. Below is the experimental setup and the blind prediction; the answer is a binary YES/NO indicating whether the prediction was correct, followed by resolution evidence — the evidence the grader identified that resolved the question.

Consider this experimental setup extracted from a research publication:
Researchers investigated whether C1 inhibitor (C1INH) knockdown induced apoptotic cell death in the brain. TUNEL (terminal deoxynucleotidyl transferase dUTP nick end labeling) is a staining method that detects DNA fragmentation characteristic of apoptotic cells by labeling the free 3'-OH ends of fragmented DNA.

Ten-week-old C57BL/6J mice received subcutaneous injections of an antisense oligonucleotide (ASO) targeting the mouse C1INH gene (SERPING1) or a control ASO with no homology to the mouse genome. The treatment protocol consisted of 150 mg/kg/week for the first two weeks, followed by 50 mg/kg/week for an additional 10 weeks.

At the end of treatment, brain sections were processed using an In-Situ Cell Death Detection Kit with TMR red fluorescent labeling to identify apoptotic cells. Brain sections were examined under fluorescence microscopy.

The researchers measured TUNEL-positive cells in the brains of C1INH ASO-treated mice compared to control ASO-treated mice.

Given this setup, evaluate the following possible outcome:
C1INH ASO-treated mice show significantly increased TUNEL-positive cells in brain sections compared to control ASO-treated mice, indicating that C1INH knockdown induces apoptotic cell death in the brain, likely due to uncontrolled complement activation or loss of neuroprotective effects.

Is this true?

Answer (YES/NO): NO